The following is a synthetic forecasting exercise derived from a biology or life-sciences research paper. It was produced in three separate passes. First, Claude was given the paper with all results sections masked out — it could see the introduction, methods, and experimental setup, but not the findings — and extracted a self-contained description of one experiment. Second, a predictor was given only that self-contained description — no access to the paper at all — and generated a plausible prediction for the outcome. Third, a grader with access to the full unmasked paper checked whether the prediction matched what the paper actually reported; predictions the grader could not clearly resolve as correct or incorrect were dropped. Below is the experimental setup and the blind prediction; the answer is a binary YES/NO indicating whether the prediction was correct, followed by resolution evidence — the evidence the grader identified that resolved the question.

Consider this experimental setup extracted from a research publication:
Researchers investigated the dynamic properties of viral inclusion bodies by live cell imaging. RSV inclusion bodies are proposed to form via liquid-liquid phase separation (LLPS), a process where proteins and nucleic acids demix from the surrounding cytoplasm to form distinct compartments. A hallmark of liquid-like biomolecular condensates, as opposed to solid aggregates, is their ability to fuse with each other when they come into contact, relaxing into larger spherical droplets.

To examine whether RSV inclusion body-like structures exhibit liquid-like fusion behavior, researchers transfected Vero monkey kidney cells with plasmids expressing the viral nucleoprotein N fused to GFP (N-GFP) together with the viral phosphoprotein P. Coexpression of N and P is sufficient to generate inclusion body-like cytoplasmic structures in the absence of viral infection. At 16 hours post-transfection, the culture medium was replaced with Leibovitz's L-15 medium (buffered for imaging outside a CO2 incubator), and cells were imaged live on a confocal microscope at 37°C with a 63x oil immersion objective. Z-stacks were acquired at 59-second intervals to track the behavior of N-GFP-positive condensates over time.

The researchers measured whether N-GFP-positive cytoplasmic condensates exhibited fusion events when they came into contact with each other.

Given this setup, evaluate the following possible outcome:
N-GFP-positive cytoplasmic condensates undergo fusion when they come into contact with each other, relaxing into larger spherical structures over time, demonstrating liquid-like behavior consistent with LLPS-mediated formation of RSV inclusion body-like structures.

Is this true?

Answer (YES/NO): YES